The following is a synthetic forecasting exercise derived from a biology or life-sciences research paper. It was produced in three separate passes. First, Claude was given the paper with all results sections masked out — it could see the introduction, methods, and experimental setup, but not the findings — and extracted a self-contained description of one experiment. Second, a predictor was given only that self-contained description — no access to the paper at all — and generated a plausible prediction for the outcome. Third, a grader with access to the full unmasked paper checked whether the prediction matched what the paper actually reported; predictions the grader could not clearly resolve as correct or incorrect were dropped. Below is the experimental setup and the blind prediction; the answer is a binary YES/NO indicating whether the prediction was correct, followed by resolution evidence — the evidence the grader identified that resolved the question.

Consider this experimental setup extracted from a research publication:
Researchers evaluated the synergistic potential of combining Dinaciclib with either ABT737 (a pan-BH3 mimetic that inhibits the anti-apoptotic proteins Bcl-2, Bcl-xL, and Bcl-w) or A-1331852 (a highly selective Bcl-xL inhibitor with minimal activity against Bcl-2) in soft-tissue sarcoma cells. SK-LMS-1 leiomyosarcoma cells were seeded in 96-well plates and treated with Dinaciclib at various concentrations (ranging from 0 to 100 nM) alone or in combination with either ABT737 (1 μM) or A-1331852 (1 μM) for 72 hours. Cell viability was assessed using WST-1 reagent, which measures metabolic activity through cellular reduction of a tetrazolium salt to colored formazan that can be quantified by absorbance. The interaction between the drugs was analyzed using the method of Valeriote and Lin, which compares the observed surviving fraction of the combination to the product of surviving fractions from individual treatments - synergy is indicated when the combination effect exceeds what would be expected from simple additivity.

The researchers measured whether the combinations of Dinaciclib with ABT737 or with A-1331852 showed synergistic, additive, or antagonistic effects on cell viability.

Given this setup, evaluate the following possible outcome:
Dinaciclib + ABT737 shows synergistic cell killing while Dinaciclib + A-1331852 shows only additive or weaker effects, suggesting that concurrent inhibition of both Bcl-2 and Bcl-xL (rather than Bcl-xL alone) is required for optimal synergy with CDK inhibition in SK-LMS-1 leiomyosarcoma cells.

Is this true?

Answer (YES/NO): NO